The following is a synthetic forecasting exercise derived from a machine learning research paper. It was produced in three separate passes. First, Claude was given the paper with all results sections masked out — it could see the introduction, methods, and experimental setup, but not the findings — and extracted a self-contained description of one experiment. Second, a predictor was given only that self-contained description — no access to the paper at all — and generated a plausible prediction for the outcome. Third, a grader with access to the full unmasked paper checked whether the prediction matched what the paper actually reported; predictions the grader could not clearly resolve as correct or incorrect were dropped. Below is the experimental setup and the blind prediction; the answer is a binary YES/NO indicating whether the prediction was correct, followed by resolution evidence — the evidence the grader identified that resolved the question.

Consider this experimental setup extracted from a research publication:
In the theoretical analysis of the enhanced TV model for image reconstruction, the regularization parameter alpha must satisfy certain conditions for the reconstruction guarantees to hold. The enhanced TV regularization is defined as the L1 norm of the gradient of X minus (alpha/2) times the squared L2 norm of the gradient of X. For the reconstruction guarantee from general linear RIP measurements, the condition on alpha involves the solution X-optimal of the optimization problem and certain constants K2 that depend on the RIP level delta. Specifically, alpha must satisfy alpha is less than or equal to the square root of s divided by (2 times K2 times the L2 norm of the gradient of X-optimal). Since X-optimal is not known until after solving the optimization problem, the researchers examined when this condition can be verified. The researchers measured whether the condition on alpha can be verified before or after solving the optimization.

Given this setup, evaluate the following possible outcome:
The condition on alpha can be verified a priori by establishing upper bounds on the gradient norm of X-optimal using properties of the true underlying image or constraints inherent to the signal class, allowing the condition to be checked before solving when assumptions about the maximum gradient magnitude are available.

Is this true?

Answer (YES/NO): NO